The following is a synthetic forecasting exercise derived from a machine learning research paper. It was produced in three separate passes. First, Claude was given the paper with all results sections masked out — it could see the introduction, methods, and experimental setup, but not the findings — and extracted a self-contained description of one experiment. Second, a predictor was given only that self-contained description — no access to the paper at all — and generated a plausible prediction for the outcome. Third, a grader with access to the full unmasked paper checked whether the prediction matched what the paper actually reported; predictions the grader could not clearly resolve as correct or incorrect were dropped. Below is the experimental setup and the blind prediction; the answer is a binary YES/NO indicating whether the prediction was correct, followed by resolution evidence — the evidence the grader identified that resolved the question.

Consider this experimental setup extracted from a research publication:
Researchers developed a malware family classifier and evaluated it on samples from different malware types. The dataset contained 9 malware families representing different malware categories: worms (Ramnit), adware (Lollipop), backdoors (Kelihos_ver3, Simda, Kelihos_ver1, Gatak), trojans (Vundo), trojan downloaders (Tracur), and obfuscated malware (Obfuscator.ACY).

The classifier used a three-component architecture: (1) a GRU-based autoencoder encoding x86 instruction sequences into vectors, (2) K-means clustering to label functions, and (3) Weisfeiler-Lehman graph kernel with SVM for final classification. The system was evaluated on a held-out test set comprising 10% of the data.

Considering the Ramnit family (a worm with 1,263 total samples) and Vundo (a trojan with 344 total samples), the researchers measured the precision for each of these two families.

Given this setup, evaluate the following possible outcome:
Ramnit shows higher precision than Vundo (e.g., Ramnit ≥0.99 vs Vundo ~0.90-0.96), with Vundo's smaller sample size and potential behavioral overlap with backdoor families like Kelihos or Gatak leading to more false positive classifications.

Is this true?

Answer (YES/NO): NO